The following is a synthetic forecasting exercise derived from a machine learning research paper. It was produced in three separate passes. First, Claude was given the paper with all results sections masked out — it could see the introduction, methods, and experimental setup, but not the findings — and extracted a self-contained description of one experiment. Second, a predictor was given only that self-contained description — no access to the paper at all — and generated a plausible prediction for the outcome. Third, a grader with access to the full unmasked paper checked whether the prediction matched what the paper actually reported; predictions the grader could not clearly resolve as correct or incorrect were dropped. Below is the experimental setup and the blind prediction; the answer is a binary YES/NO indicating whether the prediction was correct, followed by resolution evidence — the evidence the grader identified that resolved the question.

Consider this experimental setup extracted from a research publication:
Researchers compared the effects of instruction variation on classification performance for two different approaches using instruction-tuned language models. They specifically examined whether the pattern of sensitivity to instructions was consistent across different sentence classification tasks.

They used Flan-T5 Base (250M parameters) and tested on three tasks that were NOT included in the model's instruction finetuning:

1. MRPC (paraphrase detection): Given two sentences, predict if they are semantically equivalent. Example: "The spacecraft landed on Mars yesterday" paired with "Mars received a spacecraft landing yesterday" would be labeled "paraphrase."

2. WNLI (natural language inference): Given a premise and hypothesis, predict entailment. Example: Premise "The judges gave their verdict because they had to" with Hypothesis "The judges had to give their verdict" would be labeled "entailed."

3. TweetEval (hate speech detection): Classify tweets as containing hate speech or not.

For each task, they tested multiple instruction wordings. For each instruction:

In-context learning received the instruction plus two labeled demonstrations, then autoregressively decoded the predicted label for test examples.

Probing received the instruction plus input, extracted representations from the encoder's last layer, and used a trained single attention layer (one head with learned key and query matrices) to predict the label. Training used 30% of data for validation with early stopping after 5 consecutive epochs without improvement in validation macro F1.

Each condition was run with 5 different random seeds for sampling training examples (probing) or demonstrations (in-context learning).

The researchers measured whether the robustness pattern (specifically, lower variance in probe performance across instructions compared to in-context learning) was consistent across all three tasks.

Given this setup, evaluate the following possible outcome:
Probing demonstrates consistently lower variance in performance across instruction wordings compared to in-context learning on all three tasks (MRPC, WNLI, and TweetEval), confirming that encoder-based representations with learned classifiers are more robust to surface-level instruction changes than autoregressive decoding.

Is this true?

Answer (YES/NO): NO